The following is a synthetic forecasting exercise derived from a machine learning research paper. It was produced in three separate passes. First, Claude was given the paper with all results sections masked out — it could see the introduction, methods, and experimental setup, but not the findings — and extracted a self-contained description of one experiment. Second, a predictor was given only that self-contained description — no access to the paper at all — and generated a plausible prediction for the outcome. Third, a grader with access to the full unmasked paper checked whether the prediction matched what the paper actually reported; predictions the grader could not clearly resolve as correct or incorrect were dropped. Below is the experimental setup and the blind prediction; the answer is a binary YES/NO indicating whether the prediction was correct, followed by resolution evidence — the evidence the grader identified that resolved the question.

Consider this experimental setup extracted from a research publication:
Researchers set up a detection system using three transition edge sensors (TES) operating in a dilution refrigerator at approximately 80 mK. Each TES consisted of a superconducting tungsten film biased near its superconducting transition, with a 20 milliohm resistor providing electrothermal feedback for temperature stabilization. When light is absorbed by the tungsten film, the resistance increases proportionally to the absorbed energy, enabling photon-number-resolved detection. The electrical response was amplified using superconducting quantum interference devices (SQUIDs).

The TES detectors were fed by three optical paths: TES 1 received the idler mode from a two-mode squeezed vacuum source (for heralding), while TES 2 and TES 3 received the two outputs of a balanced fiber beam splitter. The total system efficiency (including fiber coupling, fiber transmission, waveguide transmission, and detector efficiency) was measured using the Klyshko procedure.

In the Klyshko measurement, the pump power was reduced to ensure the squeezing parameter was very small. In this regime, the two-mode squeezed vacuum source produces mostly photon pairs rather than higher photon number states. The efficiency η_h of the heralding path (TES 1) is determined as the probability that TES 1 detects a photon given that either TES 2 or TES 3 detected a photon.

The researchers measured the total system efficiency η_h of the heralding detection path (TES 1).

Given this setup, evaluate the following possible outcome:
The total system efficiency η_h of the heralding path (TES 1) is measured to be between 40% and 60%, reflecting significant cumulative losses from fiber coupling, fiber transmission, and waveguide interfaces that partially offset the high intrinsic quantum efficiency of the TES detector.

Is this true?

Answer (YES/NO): NO